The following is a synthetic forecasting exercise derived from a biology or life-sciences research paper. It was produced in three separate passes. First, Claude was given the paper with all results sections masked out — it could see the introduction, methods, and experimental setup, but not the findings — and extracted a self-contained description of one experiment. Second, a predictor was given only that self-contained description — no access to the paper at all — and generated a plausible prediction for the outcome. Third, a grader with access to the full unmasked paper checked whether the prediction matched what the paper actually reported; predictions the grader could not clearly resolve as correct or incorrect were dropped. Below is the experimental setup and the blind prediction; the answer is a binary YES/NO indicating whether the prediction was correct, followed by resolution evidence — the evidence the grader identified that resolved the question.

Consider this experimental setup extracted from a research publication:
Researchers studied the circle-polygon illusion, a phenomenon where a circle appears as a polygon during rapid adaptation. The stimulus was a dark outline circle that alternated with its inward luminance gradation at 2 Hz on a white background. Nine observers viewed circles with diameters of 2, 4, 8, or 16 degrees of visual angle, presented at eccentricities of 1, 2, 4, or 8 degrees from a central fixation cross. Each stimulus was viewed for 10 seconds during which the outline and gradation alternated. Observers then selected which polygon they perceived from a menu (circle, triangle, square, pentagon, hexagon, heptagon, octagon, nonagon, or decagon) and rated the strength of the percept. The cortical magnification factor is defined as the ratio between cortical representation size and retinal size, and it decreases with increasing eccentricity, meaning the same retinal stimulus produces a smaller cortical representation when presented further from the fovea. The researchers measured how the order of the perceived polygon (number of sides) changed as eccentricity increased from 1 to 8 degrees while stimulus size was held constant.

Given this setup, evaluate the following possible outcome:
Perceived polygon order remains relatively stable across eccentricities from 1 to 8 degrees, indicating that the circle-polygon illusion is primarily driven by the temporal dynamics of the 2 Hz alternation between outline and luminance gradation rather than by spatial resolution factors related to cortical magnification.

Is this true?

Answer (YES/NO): NO